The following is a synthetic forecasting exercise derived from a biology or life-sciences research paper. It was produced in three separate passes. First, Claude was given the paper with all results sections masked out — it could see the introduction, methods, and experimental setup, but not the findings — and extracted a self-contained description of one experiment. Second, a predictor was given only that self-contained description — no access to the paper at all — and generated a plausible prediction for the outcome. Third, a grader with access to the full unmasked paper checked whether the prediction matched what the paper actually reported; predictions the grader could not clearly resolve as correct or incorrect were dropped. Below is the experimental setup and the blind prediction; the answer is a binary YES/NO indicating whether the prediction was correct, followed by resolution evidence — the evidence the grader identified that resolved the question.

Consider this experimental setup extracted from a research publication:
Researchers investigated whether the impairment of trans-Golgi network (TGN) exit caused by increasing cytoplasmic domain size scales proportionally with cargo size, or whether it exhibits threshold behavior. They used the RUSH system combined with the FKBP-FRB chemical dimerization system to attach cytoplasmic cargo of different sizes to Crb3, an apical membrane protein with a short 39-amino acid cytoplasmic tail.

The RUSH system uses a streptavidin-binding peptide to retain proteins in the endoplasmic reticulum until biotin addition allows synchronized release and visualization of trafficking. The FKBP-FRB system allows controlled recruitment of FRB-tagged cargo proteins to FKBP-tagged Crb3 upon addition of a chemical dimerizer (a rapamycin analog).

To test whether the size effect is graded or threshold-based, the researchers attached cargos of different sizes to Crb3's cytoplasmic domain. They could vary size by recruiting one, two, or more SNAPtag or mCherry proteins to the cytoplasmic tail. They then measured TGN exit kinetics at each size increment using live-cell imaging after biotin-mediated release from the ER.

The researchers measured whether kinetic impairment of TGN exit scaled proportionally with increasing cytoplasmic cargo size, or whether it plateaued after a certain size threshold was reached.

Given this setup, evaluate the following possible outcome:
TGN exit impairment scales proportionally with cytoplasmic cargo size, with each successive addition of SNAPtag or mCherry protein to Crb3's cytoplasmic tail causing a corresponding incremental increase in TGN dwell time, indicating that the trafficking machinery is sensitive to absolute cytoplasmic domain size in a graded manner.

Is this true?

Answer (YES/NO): NO